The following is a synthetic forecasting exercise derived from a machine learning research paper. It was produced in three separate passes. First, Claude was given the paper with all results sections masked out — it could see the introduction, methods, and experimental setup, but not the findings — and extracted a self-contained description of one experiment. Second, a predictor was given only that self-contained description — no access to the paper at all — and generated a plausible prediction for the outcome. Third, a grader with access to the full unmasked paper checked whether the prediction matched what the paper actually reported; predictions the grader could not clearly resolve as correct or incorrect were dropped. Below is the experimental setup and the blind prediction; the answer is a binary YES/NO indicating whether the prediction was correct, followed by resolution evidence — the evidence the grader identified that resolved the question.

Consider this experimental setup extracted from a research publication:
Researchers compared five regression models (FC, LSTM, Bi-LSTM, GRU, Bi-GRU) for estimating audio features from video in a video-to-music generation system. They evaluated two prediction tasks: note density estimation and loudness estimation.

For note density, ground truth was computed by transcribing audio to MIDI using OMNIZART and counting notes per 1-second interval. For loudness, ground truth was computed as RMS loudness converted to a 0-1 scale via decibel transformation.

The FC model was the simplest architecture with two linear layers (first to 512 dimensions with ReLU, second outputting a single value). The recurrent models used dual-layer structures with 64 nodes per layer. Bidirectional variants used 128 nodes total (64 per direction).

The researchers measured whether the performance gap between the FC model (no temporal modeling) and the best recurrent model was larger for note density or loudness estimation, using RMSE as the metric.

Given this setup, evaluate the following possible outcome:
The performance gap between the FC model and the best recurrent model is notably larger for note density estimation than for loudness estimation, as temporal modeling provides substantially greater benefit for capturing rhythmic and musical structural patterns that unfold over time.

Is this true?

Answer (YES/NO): YES